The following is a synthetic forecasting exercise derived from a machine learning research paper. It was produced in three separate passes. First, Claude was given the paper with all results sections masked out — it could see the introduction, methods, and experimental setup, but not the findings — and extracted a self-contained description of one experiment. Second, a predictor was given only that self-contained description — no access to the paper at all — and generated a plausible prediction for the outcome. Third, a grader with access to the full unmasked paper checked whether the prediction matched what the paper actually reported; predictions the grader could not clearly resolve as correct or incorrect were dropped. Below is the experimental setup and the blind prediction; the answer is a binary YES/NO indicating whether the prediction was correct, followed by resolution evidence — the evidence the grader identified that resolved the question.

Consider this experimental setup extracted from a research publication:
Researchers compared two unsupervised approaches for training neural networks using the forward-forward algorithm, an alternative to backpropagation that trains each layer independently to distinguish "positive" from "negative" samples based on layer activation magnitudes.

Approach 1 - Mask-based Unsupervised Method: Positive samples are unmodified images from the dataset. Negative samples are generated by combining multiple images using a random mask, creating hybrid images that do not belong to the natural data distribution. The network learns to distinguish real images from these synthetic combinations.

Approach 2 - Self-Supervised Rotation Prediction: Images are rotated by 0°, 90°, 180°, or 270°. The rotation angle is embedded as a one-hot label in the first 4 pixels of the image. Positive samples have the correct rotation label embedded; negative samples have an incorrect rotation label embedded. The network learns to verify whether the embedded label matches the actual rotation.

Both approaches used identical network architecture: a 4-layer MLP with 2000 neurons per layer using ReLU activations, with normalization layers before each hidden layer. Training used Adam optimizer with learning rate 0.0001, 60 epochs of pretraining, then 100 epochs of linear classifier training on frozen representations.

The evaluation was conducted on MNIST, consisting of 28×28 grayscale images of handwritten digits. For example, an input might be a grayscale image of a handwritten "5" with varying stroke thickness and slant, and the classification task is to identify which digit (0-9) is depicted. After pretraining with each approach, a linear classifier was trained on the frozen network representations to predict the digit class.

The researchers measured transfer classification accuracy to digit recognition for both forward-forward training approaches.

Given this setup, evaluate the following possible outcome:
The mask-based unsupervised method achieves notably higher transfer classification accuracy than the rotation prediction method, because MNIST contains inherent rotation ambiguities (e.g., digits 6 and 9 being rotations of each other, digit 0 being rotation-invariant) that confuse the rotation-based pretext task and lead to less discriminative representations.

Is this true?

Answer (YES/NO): YES